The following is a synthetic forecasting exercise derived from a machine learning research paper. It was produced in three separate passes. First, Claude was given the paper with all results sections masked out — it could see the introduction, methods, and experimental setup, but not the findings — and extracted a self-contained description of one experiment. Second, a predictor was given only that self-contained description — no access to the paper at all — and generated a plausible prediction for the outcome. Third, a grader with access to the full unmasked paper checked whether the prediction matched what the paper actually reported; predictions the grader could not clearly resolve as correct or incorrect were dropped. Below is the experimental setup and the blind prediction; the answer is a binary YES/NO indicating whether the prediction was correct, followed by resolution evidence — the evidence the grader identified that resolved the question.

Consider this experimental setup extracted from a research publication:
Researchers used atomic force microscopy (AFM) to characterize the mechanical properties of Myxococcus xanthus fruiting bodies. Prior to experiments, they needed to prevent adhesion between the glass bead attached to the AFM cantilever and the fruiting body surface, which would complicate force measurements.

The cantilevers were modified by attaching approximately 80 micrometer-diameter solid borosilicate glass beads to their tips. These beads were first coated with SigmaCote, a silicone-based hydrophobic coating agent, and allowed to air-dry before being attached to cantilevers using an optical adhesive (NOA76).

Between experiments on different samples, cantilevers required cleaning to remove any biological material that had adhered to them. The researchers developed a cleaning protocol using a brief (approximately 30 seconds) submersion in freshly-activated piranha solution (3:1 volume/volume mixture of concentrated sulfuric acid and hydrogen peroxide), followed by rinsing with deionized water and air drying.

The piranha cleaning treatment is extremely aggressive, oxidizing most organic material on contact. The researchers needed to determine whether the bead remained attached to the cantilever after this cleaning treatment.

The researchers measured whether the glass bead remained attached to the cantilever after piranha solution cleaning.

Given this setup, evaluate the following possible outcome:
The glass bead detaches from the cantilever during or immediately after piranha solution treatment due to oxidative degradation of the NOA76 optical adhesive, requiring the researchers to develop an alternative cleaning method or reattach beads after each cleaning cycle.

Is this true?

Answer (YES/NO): YES